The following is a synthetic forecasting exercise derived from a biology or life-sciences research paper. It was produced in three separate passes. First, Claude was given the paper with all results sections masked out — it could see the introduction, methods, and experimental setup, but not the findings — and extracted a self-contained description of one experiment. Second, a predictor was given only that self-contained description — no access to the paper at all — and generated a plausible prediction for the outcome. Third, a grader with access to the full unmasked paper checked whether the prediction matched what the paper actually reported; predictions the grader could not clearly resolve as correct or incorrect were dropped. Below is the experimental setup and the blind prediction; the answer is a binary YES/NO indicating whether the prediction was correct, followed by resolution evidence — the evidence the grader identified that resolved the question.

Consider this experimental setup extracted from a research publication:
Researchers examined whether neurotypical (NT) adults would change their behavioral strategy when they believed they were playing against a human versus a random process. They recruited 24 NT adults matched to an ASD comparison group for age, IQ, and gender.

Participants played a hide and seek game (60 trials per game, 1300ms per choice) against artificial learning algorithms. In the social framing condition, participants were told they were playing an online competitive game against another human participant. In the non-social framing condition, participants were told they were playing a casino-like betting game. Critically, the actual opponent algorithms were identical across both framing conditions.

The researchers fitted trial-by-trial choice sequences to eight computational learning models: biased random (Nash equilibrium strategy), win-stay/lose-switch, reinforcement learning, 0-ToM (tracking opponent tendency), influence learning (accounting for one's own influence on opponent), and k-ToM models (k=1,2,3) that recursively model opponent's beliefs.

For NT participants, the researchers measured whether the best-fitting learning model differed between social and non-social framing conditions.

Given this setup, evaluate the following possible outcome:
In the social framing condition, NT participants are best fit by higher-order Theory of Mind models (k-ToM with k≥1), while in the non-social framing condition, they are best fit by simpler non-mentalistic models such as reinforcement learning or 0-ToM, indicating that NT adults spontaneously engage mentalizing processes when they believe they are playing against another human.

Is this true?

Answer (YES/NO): NO